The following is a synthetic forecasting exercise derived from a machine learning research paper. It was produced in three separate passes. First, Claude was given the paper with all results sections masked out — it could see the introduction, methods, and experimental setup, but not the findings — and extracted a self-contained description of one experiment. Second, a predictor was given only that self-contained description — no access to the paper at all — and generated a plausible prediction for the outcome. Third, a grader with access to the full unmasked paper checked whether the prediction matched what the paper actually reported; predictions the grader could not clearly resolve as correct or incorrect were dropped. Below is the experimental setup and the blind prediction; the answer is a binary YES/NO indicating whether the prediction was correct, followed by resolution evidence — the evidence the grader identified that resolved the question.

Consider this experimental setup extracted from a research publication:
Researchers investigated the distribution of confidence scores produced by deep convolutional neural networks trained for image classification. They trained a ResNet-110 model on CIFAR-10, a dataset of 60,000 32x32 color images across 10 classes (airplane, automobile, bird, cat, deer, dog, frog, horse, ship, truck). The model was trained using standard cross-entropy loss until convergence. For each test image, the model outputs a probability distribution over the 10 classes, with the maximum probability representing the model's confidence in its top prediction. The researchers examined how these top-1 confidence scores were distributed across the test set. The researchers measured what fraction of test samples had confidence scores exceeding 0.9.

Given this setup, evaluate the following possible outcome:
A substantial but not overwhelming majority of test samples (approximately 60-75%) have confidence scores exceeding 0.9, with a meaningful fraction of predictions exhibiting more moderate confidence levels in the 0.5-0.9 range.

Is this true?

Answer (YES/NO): NO